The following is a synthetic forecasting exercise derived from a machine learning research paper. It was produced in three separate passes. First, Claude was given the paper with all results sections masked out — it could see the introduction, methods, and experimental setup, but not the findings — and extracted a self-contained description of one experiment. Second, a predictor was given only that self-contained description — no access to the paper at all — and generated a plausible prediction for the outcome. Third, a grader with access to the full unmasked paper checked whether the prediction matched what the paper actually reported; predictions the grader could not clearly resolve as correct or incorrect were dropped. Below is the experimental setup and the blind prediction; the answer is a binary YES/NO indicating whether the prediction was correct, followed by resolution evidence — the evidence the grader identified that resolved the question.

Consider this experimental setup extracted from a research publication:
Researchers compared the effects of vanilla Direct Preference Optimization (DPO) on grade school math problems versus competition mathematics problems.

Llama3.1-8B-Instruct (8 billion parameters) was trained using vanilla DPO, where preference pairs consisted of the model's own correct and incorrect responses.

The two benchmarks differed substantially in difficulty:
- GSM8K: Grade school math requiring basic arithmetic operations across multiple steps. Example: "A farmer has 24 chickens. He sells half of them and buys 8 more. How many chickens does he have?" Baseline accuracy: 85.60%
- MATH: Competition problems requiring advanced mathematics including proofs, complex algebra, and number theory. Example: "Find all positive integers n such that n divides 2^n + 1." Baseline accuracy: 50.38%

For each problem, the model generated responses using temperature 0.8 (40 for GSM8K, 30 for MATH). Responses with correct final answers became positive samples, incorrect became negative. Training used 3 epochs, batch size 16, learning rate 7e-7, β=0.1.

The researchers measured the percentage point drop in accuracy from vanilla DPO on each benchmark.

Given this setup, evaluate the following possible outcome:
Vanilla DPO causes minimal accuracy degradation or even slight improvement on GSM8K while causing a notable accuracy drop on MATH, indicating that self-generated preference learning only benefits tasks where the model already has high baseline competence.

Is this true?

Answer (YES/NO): NO